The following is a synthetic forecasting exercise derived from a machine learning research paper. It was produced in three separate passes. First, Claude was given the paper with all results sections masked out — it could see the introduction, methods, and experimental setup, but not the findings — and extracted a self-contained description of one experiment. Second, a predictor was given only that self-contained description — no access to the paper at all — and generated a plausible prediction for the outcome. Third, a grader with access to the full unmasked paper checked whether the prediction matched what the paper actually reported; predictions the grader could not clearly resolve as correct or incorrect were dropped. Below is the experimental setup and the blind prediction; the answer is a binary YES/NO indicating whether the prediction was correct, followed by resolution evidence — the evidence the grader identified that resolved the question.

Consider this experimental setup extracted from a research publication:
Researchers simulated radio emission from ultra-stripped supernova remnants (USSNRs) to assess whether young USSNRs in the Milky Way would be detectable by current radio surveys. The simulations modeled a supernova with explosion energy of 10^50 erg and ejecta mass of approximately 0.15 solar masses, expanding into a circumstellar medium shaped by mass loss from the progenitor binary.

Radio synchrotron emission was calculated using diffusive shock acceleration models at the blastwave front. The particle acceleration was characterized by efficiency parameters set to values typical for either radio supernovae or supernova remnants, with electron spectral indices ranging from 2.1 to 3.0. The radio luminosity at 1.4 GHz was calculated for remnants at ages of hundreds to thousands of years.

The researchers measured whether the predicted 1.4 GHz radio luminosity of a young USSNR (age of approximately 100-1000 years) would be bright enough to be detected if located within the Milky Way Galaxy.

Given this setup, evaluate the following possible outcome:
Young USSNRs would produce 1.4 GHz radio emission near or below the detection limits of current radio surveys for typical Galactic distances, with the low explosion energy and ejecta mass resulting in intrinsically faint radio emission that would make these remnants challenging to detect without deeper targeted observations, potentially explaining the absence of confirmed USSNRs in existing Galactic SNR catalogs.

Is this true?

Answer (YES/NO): NO